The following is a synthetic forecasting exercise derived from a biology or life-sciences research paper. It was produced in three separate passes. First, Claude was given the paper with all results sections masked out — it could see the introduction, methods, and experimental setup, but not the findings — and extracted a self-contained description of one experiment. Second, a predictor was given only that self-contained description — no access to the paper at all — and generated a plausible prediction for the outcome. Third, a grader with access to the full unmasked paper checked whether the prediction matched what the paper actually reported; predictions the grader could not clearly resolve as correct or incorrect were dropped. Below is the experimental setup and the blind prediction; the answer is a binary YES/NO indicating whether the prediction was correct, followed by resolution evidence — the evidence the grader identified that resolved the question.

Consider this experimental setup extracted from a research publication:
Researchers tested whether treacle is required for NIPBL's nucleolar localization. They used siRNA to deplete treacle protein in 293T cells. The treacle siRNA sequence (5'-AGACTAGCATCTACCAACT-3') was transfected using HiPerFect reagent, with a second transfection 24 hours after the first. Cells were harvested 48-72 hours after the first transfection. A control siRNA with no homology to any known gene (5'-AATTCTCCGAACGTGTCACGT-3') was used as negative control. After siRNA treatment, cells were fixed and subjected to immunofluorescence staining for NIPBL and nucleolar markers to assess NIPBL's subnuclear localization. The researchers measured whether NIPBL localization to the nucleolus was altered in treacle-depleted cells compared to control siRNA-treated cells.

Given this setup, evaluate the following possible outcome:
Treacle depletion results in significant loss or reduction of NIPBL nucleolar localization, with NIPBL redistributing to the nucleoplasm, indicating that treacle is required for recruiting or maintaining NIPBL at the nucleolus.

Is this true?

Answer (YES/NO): YES